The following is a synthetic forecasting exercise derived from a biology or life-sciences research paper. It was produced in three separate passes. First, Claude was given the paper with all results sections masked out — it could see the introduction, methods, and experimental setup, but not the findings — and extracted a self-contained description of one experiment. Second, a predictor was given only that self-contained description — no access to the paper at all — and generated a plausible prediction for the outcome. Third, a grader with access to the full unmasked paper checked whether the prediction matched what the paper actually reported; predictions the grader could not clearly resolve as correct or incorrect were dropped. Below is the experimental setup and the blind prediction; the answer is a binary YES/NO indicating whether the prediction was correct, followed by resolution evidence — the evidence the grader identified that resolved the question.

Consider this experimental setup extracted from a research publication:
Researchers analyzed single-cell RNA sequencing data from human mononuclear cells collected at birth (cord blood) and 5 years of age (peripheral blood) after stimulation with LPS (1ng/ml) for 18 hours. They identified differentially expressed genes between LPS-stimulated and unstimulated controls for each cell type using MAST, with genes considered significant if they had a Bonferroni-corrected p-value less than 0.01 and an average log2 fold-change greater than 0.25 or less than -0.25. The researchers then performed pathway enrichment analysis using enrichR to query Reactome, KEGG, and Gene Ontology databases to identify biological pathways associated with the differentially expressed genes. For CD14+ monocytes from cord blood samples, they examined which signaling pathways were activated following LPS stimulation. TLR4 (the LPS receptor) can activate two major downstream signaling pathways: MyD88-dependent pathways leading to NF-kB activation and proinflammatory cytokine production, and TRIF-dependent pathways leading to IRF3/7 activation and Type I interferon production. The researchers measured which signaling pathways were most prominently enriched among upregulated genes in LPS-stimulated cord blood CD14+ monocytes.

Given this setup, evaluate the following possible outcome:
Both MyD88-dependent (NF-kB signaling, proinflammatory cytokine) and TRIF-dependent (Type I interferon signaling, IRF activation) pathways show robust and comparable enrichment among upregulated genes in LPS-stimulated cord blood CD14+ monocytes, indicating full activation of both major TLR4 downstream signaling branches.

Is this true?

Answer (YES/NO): NO